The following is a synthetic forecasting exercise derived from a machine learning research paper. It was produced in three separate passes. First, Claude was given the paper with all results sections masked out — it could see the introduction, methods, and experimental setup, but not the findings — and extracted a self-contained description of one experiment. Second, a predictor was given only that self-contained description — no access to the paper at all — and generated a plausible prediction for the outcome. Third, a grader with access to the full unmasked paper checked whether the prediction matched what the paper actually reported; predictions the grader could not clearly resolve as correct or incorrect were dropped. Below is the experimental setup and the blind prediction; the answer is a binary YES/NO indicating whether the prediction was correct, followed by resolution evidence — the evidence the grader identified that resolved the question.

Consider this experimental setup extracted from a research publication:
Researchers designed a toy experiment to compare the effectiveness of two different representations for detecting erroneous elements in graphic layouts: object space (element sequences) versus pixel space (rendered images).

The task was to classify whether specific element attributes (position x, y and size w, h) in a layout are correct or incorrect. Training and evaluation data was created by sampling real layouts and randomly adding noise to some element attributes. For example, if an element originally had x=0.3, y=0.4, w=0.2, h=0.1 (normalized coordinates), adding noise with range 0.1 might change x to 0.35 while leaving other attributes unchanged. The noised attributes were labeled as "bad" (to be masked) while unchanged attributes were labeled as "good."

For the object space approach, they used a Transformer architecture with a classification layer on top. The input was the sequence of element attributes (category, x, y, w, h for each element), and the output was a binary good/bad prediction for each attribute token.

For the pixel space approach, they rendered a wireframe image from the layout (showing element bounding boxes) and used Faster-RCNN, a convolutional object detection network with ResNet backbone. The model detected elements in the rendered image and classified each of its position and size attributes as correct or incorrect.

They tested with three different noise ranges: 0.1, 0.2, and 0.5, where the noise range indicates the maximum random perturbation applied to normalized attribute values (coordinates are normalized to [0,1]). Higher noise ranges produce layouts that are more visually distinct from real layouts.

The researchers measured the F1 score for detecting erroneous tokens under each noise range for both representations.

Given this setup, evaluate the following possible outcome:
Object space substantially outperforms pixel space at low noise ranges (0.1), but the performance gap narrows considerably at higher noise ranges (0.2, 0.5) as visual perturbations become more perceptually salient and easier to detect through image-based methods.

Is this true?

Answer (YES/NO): NO